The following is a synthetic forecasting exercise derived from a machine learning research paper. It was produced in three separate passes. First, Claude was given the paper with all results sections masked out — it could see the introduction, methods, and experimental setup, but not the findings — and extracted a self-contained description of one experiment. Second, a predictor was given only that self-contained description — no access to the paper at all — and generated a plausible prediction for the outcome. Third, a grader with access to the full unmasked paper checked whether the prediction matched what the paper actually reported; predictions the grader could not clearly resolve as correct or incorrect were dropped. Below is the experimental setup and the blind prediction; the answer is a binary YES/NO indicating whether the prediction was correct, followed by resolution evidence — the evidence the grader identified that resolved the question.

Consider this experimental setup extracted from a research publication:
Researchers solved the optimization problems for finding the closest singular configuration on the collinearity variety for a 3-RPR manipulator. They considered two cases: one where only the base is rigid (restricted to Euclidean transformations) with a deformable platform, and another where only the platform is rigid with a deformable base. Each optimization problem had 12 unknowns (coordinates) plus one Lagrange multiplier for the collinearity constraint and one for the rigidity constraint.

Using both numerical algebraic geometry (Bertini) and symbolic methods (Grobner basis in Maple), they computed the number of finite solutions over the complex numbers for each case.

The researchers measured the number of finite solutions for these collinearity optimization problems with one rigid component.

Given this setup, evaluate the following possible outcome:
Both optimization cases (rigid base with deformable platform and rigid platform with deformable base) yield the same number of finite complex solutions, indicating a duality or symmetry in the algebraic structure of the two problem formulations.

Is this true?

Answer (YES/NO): YES